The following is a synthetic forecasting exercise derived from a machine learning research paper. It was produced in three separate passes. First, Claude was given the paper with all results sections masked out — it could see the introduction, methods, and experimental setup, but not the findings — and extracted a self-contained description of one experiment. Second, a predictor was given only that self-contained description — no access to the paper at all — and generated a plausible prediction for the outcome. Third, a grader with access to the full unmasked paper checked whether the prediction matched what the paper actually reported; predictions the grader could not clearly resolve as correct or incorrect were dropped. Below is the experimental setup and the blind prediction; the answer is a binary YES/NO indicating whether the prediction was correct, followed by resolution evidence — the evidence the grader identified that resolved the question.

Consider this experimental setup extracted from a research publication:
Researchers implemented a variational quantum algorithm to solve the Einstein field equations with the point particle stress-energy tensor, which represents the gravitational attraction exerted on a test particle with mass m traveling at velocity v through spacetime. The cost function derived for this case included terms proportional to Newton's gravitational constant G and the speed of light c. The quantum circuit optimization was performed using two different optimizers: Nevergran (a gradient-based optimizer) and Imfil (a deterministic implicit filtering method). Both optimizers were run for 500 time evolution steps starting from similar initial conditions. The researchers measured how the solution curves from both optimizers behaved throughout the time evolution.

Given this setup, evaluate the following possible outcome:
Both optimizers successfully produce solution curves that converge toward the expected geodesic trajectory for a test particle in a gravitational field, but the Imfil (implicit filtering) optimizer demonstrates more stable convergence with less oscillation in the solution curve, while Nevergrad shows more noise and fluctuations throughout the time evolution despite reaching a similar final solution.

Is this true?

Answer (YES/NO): NO